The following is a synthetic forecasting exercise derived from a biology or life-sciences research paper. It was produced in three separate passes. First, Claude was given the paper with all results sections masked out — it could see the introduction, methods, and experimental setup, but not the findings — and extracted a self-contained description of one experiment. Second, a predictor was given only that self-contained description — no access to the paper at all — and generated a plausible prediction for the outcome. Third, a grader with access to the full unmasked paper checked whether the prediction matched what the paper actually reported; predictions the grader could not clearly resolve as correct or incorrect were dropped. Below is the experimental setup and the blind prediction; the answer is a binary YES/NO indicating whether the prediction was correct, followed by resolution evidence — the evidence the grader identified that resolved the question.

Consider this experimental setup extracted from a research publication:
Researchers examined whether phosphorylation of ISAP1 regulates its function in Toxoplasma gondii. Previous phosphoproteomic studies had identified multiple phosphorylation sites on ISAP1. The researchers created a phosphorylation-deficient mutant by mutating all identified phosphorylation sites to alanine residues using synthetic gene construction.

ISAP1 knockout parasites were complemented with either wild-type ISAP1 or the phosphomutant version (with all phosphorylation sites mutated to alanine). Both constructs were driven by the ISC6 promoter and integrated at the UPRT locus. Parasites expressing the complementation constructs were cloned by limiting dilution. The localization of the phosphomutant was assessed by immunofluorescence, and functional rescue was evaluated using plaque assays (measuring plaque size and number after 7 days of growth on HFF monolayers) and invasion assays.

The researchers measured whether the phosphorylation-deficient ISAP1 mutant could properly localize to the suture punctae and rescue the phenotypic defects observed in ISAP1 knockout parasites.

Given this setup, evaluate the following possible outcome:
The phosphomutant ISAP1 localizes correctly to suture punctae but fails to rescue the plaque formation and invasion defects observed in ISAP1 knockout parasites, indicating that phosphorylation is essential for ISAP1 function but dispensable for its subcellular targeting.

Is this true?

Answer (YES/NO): NO